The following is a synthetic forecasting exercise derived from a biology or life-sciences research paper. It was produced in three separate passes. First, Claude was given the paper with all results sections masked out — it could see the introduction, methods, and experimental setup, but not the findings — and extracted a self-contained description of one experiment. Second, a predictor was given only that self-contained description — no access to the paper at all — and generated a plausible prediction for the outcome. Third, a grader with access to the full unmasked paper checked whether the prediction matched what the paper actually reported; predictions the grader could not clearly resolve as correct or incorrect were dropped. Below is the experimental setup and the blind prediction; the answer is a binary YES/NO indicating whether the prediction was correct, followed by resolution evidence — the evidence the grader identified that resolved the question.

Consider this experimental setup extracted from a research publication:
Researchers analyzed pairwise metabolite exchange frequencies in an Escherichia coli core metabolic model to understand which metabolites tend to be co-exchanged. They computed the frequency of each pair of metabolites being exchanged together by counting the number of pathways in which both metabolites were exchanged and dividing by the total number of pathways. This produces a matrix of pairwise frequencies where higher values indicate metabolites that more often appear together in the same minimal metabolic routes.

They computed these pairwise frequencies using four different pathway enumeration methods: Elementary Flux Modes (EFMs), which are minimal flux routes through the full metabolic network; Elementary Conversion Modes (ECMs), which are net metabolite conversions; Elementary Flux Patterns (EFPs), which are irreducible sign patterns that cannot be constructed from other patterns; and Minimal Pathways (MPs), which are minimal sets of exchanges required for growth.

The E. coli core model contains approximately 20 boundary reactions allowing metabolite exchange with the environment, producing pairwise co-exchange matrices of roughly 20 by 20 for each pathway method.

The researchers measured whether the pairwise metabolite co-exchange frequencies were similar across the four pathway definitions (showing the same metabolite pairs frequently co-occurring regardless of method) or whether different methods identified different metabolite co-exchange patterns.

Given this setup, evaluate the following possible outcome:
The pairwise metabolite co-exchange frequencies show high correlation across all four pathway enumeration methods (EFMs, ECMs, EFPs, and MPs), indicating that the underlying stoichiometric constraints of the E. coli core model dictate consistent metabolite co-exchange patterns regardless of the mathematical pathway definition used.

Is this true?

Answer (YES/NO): YES